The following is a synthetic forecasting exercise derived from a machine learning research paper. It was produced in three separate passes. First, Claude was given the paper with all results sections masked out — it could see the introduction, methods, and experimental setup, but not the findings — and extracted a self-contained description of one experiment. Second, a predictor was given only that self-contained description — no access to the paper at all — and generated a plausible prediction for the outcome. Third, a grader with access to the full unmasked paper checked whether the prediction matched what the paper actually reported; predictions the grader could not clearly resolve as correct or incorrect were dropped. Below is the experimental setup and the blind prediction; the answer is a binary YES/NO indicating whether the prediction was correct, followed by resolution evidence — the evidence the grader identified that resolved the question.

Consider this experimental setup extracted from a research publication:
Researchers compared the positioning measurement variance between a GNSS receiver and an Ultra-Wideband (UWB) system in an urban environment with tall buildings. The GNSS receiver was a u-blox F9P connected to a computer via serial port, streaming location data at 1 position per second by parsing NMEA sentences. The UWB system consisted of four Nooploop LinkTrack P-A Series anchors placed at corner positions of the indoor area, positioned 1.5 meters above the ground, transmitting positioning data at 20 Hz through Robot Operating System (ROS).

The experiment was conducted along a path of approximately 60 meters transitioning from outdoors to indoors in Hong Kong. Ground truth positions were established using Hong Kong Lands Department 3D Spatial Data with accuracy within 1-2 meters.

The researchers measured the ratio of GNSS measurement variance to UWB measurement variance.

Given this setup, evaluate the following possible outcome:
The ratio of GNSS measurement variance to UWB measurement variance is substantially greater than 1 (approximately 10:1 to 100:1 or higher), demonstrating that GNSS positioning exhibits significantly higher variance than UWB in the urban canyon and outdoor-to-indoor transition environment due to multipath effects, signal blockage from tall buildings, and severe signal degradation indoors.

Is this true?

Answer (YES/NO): YES